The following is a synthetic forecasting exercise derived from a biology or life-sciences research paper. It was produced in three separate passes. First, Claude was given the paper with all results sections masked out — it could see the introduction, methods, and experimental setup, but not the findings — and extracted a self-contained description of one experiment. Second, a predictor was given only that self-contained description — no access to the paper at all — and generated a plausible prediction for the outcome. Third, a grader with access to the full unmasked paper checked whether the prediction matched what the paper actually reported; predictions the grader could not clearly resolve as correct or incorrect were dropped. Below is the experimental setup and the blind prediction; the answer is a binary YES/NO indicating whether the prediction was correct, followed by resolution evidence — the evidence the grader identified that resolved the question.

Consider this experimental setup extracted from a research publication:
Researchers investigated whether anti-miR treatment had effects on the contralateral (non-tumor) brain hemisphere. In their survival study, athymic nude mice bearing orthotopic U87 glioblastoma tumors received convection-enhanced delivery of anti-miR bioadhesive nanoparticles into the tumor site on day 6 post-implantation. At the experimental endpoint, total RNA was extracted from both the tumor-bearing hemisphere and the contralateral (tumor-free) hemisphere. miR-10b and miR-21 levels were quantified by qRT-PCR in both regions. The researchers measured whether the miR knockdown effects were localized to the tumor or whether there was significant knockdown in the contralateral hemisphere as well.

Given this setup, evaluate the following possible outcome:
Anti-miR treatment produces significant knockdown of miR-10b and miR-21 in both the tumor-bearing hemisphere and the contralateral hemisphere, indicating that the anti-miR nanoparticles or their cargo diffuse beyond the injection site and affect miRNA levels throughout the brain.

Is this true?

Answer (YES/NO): NO